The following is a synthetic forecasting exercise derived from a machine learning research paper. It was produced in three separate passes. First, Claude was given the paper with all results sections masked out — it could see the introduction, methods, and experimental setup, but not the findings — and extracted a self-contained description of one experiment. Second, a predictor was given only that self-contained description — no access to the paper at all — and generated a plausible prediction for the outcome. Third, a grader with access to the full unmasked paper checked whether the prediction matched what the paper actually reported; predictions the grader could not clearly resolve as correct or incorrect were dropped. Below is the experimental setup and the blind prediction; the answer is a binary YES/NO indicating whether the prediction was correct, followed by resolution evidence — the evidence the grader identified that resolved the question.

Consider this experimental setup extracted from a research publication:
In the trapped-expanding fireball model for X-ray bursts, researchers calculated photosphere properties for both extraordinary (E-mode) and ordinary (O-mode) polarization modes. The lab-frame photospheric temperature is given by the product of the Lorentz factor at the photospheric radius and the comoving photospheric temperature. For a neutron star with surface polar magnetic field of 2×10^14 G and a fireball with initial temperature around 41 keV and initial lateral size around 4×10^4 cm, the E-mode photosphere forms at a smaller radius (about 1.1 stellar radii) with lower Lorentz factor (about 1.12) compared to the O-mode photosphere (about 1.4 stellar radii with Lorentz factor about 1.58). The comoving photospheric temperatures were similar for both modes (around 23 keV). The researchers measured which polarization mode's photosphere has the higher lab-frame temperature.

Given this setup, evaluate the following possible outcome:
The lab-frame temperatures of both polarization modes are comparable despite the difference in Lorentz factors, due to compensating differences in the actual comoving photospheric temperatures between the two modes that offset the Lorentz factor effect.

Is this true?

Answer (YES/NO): NO